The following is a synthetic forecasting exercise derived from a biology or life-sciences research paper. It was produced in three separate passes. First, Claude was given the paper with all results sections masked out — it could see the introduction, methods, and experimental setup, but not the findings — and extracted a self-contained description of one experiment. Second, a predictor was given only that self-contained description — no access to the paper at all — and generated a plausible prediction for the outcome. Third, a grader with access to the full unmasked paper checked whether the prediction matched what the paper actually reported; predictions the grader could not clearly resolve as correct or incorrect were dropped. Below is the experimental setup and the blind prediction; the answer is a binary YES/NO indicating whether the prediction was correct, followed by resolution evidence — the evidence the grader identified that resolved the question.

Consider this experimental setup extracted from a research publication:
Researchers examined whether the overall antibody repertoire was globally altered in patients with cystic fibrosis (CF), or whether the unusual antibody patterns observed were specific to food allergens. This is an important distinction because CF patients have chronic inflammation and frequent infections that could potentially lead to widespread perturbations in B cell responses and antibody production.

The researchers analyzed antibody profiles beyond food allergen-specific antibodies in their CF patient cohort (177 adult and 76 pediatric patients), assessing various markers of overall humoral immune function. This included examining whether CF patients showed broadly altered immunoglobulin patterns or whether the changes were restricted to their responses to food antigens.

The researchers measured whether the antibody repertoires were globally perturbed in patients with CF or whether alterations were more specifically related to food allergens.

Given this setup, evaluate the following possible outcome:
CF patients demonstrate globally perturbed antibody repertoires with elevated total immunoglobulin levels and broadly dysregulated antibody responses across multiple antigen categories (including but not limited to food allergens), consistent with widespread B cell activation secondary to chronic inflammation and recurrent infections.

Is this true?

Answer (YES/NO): NO